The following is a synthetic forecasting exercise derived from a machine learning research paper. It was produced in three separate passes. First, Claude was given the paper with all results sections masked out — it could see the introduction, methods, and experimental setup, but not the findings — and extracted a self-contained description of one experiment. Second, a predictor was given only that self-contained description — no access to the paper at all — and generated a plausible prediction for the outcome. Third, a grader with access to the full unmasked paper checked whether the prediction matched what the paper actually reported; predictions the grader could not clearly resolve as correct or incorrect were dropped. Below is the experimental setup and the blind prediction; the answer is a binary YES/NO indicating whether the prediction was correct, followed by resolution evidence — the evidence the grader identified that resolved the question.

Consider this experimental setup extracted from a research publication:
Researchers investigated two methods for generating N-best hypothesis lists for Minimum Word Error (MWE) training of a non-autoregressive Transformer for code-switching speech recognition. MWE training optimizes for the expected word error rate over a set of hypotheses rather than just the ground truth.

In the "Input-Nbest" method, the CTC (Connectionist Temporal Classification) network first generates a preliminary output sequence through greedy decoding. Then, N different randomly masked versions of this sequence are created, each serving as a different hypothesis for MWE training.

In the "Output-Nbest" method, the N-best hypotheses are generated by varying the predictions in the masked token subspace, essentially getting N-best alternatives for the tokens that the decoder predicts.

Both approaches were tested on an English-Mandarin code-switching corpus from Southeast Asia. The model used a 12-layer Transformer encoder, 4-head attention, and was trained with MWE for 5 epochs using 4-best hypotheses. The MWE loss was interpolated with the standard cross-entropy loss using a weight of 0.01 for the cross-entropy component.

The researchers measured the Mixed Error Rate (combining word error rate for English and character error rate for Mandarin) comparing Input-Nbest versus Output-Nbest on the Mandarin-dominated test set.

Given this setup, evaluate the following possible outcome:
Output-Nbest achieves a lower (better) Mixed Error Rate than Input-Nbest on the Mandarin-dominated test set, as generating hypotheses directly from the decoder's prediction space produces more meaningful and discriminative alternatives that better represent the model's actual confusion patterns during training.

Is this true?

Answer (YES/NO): NO